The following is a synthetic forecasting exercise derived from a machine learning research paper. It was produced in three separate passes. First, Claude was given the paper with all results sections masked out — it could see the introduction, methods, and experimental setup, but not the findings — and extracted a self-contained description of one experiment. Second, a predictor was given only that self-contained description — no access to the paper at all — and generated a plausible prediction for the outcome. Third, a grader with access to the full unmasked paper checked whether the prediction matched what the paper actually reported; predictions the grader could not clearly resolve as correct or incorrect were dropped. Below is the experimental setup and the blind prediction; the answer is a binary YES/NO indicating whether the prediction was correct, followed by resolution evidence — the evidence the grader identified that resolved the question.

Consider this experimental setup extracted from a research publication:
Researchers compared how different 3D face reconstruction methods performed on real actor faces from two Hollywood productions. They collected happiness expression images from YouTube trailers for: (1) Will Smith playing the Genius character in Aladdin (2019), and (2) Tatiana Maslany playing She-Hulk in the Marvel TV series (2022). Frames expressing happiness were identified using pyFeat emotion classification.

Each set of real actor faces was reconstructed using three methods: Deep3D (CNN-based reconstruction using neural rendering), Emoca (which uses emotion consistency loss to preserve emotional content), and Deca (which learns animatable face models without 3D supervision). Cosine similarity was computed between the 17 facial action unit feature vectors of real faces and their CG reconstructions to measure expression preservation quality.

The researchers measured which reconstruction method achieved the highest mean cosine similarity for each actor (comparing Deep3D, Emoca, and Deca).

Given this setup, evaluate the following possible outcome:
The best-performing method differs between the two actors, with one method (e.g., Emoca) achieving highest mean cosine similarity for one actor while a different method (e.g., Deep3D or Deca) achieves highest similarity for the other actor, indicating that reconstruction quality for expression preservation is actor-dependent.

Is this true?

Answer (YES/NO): YES